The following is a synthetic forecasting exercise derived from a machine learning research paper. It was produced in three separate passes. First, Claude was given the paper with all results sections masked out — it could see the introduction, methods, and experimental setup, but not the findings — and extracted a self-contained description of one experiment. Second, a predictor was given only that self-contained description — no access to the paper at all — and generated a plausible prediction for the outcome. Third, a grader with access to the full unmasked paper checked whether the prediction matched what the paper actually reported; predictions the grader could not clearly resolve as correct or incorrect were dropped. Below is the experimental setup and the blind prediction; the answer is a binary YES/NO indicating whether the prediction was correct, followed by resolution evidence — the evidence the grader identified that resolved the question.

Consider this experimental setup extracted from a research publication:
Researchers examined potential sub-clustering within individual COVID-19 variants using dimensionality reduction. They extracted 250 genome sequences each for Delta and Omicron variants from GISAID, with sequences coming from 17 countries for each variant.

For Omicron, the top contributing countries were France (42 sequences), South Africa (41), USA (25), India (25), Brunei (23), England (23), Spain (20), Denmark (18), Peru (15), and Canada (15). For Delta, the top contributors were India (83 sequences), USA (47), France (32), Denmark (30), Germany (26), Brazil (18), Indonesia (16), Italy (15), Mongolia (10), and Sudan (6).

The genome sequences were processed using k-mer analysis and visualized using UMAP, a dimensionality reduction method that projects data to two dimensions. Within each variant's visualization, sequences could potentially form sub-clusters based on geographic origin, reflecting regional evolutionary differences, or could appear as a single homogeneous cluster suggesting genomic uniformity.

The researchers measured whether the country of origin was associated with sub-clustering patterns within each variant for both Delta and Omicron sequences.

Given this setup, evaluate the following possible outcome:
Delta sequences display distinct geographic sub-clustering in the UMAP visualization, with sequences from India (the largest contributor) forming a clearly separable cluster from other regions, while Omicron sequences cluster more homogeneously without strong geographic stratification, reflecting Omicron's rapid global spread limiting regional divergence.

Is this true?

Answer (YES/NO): NO